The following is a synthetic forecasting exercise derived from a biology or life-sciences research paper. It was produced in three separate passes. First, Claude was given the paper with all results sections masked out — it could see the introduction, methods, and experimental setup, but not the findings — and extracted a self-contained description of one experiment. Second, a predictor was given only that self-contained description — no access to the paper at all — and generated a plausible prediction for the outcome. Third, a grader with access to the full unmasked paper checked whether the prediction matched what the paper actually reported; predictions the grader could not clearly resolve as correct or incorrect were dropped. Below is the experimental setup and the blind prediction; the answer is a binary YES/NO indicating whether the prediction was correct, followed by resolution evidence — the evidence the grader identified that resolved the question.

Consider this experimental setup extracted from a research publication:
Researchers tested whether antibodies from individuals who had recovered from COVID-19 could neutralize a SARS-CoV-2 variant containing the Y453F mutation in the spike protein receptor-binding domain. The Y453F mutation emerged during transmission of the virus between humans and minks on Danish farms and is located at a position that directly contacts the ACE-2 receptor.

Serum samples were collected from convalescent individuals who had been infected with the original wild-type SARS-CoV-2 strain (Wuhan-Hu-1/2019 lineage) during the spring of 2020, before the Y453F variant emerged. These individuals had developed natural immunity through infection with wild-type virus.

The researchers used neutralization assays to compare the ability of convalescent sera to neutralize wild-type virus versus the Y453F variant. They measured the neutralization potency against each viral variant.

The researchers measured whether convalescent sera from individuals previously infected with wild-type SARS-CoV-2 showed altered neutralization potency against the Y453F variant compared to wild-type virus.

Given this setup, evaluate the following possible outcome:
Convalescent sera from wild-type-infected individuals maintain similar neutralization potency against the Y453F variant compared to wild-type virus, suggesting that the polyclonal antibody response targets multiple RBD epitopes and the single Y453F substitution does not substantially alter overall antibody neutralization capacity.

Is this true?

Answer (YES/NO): YES